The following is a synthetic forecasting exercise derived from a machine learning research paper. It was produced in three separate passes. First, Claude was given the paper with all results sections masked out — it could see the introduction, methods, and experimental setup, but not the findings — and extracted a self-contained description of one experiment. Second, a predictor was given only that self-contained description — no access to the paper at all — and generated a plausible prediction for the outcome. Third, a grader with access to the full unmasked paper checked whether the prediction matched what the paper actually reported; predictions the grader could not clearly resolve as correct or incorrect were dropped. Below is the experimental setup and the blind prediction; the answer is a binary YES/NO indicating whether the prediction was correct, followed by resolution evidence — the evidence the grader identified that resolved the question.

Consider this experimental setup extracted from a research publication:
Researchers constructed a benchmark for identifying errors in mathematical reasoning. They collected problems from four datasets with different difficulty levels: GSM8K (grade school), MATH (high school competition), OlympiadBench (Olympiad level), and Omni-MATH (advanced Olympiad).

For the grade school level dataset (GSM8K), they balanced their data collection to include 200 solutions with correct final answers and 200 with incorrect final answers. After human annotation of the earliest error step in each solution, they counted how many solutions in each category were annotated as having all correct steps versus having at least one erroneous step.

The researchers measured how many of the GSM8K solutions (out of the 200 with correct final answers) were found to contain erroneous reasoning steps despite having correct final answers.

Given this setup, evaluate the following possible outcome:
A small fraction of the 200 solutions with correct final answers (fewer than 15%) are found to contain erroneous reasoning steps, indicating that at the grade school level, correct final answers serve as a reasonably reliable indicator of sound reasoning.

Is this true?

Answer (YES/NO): YES